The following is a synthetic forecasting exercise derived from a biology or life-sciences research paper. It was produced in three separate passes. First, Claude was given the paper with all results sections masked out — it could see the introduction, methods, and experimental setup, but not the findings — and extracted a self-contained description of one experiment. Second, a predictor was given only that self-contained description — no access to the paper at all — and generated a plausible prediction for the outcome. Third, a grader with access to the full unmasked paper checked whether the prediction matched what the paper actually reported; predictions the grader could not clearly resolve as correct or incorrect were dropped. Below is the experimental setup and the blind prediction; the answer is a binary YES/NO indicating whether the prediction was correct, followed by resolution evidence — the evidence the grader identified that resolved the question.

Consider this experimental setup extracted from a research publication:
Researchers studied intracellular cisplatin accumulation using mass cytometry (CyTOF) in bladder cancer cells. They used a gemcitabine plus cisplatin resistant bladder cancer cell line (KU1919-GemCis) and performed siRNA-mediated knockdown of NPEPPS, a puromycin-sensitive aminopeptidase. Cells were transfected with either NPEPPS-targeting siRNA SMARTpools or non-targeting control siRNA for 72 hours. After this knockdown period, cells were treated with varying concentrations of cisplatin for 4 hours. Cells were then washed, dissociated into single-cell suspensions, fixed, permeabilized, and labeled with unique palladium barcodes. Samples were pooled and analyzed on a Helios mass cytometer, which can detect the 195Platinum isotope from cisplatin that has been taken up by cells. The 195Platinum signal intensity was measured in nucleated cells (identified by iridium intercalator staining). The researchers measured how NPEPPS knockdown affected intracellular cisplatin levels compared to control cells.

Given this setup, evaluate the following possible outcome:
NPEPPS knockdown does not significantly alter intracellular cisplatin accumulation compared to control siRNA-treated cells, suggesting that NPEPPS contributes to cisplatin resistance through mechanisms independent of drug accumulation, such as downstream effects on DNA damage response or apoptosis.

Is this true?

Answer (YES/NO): NO